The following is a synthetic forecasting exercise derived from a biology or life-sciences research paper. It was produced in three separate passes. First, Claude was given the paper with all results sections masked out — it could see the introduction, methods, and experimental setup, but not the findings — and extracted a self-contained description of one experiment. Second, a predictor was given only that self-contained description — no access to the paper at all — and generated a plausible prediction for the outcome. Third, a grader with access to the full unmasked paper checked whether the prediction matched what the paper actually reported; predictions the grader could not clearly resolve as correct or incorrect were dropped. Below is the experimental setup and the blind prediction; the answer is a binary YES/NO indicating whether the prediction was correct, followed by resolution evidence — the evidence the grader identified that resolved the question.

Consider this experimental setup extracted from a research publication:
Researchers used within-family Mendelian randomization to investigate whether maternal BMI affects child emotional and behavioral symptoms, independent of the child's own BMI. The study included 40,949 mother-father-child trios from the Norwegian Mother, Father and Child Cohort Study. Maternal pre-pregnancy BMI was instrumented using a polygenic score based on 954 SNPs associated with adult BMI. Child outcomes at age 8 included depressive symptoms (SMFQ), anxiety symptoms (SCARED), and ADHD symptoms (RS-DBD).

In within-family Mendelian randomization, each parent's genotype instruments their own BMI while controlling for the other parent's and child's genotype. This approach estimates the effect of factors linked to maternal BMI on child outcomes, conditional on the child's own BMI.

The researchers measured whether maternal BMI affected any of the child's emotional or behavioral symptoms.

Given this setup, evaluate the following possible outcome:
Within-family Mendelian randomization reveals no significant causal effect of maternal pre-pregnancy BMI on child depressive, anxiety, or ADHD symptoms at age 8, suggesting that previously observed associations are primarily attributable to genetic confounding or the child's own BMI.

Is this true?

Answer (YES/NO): NO